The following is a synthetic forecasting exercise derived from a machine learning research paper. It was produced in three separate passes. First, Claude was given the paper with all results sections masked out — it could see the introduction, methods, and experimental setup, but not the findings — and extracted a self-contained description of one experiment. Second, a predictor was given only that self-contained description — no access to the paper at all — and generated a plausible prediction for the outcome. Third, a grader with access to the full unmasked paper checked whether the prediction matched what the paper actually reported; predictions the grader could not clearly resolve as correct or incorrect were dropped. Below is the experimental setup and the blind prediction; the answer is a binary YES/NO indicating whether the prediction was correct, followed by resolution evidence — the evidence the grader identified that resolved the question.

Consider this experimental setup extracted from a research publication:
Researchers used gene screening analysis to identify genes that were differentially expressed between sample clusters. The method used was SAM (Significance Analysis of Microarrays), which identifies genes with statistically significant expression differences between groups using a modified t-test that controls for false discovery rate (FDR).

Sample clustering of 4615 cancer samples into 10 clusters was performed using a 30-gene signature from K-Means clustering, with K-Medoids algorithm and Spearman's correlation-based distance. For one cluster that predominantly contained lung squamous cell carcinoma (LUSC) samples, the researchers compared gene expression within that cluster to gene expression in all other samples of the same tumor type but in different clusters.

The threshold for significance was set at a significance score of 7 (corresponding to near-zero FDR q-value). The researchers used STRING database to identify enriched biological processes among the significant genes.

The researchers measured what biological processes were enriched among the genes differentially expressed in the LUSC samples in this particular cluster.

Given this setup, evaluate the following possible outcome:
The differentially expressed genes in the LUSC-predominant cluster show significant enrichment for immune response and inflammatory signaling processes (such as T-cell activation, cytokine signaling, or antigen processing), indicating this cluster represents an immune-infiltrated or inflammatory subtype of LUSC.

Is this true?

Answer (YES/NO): NO